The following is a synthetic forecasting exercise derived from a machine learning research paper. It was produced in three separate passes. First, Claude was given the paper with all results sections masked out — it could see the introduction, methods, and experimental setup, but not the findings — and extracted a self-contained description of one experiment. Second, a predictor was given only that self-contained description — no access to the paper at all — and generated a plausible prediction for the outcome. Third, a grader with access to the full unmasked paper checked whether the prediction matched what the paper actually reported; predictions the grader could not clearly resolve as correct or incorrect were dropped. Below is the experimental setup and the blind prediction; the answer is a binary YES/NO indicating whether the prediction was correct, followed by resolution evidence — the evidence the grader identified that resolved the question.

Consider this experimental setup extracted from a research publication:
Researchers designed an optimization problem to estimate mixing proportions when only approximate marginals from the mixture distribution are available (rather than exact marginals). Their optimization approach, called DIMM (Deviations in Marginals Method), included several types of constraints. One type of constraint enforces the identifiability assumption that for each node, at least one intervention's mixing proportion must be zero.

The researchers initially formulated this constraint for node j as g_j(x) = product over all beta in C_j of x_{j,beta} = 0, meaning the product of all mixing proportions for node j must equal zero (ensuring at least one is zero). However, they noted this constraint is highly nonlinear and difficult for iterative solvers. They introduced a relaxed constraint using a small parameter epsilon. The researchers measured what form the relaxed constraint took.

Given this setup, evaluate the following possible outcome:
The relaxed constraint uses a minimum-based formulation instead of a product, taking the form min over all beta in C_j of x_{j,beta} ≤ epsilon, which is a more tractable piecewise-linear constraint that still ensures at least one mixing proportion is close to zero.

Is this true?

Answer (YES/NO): YES